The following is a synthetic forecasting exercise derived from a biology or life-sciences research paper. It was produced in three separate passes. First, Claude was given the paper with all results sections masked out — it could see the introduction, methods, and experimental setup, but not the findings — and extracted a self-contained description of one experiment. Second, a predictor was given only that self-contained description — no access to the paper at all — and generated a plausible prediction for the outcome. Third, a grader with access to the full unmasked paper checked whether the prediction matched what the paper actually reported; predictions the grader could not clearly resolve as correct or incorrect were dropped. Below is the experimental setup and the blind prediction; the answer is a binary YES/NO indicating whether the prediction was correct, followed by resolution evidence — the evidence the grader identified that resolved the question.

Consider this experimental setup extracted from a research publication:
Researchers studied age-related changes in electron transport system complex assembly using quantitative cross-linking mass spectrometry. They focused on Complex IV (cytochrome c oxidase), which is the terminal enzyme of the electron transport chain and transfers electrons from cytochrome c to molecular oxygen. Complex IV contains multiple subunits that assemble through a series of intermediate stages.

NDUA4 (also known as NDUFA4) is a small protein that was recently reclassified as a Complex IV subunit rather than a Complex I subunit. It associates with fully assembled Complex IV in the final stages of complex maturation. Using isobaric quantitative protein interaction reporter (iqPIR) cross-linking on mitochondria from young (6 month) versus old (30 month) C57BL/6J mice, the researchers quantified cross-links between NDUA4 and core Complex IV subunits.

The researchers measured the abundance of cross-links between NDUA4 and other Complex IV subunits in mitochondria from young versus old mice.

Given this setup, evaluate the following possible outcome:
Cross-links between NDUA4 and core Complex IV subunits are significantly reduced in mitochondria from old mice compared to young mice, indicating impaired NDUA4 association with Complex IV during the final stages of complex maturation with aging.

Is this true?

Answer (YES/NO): YES